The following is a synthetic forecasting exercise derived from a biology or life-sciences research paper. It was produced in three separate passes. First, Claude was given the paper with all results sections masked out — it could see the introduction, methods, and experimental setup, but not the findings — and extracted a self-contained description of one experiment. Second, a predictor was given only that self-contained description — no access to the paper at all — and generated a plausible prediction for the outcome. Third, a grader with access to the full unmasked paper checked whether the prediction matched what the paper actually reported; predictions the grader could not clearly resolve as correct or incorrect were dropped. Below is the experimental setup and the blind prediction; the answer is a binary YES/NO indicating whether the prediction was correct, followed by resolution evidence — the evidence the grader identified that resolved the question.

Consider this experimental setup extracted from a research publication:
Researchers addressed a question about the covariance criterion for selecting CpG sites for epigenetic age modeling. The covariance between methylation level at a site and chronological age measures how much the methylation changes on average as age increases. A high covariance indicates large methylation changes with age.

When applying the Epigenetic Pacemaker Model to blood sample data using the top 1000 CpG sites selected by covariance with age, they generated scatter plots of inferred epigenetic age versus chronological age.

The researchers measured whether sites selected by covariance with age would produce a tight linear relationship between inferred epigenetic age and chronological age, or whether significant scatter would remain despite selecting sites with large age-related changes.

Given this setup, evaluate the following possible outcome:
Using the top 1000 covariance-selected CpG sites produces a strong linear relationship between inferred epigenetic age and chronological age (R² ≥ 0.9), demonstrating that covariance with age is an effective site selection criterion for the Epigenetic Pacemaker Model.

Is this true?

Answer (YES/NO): NO